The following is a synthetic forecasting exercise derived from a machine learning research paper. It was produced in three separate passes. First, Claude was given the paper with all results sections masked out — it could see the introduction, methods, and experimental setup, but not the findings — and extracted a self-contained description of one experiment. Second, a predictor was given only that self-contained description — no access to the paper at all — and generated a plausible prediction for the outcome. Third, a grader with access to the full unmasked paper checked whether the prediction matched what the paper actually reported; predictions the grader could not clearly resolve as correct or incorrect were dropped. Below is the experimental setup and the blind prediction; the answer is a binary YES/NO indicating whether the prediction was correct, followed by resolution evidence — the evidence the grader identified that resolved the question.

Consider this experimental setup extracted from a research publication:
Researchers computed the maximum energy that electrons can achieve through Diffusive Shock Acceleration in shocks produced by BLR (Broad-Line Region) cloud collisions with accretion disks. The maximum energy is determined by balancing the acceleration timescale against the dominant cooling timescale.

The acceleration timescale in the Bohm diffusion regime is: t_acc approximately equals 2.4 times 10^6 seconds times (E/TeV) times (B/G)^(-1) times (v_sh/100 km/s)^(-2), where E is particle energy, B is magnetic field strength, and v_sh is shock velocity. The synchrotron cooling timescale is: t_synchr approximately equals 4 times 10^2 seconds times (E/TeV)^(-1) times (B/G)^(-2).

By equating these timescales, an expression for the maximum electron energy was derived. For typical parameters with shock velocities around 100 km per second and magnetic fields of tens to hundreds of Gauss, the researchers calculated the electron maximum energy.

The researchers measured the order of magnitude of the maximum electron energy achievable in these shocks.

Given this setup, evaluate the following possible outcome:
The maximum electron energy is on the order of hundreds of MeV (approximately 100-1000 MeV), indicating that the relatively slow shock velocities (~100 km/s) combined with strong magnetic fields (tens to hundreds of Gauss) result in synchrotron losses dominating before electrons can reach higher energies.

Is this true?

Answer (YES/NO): NO